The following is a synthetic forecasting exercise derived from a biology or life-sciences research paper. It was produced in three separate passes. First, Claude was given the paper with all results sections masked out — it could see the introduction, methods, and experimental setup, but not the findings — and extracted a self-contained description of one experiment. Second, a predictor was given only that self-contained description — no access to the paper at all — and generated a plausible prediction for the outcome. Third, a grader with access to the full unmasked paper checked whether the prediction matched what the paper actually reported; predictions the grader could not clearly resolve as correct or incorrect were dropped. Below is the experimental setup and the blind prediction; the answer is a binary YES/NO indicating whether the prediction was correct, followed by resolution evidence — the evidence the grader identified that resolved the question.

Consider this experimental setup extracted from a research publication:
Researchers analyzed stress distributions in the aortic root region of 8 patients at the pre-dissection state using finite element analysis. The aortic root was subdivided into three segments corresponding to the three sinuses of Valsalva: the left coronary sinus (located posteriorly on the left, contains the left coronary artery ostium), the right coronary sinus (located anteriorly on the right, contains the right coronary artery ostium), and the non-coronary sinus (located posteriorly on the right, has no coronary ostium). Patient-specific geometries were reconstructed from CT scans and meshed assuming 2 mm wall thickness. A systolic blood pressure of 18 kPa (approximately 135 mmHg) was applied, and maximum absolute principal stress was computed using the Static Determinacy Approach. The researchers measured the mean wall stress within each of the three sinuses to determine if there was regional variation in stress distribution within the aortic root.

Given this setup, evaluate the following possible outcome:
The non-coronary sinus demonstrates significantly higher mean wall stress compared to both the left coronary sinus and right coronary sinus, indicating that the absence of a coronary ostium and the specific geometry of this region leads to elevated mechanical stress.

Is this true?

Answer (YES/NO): NO